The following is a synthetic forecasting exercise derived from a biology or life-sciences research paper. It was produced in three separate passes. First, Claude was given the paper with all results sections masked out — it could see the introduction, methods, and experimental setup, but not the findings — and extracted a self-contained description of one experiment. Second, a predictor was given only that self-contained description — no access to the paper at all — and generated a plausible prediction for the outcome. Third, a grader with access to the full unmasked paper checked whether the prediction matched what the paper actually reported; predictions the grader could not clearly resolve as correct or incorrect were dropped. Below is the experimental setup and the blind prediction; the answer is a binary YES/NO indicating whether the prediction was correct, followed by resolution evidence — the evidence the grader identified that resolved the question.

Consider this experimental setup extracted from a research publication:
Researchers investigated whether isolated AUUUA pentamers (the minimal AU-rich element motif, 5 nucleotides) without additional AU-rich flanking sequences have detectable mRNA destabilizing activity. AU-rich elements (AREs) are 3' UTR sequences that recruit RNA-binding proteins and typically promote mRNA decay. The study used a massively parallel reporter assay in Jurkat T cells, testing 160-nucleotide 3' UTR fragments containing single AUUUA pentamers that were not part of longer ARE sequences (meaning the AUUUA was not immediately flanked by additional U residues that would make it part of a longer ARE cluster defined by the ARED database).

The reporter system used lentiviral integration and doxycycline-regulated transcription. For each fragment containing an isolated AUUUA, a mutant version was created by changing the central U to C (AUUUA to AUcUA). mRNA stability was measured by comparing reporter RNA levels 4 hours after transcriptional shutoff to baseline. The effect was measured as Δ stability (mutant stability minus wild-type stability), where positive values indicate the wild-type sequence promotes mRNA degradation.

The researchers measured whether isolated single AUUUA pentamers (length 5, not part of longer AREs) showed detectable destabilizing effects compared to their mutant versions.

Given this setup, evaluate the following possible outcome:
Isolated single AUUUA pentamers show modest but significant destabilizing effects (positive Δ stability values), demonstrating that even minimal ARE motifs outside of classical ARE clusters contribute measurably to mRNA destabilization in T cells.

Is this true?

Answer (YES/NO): YES